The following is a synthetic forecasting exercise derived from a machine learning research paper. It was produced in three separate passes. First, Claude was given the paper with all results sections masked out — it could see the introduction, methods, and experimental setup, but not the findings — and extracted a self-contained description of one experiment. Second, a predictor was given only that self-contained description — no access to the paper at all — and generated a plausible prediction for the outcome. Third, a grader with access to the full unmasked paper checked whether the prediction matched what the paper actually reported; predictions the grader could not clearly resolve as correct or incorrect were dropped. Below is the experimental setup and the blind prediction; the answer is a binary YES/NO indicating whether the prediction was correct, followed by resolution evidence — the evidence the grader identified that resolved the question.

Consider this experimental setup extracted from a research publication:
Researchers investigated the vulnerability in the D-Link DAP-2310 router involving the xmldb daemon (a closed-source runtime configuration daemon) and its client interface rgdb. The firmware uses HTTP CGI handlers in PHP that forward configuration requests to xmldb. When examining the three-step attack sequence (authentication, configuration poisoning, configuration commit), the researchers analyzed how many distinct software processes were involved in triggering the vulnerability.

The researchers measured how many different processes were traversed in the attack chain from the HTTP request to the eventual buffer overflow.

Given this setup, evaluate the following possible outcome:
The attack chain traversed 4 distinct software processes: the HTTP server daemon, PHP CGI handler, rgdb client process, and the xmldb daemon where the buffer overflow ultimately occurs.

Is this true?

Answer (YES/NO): NO